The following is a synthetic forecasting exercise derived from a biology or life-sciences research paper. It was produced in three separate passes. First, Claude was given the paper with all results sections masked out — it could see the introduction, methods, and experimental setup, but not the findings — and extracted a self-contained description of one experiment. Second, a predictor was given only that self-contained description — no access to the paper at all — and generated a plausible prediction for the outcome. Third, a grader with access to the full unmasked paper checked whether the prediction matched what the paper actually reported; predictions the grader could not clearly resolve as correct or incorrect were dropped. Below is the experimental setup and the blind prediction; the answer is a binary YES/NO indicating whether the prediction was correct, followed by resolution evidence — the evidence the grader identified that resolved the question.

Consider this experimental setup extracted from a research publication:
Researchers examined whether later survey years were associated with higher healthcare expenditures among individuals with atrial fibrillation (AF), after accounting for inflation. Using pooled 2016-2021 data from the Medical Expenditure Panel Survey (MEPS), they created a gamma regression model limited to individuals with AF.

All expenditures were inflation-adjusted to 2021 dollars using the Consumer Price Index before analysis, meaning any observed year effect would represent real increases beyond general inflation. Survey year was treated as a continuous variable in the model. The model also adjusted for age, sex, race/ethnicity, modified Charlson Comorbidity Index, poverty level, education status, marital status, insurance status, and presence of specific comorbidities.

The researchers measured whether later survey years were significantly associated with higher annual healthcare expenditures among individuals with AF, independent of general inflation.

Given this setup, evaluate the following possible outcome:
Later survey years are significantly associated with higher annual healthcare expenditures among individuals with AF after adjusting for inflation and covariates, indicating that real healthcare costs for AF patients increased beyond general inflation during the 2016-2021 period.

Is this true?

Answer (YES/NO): YES